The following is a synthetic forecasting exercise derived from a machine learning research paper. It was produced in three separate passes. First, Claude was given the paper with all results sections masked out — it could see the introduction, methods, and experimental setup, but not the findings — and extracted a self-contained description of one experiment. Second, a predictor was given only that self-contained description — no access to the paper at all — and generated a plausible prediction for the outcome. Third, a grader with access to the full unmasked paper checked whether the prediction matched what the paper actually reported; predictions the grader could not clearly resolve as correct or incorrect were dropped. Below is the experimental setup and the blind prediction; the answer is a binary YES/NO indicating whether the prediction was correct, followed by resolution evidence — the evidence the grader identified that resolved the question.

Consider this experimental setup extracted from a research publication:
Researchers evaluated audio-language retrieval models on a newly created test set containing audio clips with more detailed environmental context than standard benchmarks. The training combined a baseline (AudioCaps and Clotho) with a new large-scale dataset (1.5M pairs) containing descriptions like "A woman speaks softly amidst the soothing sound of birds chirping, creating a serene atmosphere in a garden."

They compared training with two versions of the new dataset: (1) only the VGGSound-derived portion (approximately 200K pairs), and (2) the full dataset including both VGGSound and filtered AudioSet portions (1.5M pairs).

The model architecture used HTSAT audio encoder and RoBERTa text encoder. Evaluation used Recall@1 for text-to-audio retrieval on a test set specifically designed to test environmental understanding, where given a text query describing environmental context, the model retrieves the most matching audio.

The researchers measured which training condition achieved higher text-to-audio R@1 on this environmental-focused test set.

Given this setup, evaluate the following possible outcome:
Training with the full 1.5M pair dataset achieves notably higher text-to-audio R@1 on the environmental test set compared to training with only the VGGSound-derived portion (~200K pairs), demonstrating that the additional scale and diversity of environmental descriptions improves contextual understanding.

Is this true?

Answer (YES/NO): YES